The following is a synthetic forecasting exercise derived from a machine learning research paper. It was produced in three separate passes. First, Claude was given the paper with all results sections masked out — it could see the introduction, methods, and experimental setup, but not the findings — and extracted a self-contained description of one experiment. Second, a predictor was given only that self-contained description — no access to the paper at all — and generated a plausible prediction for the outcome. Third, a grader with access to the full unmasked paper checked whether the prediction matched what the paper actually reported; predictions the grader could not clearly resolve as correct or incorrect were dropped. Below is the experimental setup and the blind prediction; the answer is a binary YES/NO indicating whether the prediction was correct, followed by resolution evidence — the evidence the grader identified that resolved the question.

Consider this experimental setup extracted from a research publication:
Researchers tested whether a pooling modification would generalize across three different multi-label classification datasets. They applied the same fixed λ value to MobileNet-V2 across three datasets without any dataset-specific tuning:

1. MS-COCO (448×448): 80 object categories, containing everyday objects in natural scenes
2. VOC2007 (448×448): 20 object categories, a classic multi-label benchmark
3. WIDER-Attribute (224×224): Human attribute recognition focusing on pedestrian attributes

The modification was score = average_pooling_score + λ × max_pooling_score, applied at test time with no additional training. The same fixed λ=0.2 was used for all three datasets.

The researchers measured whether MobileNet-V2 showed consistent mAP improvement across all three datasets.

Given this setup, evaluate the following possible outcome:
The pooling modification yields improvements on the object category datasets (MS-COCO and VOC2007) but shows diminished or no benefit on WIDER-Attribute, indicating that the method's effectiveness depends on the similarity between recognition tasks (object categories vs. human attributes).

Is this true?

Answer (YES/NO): NO